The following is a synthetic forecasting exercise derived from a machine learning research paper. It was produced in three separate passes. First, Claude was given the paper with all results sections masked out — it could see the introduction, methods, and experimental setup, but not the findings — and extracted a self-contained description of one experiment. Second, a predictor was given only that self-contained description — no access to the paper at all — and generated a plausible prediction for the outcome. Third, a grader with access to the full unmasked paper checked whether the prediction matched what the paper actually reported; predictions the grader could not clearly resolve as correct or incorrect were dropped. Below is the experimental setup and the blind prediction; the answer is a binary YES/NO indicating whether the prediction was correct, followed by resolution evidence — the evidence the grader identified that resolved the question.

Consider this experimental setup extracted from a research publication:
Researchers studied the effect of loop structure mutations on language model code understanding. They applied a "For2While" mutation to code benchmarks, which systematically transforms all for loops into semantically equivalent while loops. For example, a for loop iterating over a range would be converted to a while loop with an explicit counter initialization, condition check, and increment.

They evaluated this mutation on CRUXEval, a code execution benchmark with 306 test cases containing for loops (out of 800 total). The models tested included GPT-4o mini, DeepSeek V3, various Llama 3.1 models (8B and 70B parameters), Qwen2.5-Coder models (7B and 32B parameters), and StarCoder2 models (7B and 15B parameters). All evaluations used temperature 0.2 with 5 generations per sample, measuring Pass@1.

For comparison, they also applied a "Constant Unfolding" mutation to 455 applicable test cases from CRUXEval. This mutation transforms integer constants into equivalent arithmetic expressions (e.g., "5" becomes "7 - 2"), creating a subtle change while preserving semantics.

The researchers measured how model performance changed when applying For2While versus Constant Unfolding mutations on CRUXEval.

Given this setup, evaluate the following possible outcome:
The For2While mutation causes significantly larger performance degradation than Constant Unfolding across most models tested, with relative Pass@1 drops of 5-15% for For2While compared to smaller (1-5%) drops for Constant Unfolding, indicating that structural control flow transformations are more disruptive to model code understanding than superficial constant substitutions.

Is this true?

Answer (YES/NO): NO